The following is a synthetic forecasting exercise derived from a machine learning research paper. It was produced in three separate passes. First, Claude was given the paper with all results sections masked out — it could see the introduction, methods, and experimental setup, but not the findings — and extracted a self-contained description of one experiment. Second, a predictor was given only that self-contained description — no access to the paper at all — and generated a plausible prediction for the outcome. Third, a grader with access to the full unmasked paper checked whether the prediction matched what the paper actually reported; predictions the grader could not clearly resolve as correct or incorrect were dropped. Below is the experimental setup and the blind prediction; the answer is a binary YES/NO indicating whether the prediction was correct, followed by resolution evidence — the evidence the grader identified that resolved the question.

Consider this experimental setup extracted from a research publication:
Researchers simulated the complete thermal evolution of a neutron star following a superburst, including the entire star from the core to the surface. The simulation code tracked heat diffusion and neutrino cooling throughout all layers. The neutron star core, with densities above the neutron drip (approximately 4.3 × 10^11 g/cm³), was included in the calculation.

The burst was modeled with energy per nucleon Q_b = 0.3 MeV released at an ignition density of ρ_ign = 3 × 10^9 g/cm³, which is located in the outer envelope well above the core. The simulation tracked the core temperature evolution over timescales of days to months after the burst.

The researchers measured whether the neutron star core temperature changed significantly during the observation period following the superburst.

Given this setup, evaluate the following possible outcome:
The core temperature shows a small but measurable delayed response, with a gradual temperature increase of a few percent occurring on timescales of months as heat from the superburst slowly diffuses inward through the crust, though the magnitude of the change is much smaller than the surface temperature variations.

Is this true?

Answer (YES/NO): NO